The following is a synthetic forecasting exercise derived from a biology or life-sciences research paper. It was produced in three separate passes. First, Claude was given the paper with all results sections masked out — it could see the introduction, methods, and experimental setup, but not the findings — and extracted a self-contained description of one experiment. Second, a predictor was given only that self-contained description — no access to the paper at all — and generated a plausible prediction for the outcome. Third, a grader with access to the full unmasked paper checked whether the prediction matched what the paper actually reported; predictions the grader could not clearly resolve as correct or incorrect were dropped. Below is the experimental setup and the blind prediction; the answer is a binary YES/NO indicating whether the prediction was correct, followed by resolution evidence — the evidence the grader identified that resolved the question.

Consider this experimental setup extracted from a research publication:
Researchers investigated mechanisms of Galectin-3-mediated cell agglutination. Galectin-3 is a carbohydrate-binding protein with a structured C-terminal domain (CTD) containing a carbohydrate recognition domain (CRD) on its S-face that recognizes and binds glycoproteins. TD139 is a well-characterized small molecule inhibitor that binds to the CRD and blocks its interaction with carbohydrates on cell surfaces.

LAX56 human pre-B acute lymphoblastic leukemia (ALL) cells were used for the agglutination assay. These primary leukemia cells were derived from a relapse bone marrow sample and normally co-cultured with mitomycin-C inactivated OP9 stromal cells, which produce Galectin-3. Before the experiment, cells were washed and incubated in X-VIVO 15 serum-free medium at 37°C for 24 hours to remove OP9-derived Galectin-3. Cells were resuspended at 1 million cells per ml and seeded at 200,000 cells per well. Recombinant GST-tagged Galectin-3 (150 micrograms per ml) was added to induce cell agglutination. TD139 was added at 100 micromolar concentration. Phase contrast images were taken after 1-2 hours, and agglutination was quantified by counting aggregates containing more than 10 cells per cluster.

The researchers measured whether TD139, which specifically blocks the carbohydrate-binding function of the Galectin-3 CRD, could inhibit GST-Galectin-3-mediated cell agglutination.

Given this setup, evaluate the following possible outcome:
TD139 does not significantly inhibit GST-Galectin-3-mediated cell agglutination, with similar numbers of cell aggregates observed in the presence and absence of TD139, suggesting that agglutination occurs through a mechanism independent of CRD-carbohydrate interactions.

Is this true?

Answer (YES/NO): NO